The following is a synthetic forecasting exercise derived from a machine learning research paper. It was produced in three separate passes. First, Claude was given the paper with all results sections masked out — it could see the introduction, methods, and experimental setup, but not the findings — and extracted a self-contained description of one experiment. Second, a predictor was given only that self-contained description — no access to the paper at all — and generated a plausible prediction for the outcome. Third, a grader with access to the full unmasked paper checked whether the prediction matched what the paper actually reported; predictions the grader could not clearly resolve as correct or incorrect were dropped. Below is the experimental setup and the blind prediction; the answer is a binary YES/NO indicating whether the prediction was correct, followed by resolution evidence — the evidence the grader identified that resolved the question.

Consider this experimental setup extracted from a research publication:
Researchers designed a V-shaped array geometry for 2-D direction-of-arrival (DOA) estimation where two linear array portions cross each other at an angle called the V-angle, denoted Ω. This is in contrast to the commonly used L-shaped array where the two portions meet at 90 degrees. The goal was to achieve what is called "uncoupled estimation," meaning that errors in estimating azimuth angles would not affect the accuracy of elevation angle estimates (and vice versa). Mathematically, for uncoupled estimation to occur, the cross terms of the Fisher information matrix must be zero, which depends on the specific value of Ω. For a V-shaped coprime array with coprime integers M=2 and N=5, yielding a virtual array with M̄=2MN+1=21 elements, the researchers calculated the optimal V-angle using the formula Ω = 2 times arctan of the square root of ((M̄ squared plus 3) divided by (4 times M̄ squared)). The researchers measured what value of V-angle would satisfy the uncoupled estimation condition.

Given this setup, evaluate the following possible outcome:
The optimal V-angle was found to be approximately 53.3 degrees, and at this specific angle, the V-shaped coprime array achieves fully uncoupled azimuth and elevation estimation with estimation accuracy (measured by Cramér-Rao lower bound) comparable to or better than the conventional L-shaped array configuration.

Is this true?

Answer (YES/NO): NO